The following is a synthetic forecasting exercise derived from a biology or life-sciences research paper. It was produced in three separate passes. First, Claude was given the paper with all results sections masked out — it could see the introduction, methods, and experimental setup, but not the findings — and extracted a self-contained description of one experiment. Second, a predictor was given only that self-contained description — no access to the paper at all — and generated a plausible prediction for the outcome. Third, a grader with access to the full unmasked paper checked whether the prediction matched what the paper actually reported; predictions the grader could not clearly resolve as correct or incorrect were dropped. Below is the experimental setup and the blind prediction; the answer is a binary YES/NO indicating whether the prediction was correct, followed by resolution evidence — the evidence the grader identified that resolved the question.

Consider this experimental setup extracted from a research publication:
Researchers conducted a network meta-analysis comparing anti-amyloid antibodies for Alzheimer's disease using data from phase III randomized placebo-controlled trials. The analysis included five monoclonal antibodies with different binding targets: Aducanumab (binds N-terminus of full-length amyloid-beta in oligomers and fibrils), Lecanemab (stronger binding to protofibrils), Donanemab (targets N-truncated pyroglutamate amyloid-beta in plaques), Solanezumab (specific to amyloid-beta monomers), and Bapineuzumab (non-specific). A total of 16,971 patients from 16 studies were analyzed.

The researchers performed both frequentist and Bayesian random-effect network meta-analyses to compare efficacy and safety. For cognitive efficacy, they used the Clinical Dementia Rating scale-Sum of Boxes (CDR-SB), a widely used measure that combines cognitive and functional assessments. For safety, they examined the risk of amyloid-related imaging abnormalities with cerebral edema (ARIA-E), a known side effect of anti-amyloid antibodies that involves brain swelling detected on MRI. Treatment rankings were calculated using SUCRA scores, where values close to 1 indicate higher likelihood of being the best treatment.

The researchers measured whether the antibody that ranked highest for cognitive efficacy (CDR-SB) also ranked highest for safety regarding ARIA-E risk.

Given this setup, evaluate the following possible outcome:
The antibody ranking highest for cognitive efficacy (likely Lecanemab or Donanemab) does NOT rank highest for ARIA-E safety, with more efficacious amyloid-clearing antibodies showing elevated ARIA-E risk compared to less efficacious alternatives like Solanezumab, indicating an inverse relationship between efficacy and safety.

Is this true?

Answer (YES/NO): YES